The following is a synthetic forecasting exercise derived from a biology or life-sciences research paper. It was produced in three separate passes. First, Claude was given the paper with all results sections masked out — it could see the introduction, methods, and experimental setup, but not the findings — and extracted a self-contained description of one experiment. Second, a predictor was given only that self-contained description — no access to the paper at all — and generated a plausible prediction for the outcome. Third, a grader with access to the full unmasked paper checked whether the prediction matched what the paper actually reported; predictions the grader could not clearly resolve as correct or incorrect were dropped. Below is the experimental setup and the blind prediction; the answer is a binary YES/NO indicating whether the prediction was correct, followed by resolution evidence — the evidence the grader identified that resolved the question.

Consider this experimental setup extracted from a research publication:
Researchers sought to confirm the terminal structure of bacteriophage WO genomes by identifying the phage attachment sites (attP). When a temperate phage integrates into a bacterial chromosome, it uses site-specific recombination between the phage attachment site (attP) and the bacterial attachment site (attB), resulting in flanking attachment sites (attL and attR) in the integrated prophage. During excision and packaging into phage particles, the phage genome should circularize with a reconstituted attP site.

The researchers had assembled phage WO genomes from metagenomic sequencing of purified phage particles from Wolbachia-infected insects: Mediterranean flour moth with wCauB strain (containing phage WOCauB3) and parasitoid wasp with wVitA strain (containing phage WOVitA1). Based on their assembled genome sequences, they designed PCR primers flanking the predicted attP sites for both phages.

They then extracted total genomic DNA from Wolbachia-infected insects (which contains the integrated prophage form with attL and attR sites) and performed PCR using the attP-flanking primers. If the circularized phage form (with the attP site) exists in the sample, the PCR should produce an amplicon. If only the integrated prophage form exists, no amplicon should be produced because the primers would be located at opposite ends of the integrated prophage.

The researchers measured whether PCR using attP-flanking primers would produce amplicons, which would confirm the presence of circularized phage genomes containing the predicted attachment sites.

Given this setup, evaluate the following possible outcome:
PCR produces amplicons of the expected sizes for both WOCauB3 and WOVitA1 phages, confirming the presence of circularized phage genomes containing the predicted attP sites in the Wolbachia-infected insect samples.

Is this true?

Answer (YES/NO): YES